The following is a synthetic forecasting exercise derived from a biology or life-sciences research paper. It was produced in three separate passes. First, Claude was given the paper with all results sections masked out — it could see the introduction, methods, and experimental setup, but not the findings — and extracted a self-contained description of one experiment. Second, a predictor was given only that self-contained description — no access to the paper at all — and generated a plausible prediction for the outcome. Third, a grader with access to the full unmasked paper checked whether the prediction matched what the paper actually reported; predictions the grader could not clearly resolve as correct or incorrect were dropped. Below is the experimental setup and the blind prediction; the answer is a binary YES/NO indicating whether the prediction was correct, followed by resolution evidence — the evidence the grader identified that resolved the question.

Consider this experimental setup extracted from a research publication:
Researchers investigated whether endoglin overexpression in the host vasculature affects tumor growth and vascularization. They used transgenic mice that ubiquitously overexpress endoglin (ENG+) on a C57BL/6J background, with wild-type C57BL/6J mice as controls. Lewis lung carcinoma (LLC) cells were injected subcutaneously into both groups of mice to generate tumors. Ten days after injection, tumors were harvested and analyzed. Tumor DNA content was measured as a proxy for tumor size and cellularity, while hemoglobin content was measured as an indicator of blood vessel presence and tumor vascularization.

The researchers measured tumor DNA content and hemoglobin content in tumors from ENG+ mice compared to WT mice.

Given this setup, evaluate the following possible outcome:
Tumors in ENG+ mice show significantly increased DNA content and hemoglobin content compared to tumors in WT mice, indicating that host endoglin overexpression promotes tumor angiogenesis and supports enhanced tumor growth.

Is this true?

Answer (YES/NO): NO